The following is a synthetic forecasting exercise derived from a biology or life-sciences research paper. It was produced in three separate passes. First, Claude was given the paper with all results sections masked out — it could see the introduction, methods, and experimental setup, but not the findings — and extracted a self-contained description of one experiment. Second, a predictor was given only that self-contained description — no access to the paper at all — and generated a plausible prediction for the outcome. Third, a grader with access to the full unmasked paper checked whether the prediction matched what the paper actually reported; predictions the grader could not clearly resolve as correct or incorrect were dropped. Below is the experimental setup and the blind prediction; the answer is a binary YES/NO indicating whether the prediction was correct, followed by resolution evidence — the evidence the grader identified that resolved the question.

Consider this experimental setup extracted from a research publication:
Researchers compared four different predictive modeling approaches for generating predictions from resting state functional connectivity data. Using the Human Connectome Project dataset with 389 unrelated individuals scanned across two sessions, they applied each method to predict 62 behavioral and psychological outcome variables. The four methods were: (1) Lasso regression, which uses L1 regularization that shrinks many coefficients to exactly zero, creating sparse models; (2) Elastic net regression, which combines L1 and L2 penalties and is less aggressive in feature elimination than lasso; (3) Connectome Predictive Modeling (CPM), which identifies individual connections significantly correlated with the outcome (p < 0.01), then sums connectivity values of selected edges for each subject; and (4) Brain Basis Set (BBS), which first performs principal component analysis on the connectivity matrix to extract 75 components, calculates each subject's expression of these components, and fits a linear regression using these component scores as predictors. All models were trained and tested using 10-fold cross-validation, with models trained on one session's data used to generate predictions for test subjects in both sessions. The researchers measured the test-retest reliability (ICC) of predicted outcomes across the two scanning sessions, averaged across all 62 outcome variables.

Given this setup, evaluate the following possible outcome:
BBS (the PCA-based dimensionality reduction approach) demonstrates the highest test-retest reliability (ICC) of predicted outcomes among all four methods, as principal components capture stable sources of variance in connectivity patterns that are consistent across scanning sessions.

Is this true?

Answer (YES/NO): YES